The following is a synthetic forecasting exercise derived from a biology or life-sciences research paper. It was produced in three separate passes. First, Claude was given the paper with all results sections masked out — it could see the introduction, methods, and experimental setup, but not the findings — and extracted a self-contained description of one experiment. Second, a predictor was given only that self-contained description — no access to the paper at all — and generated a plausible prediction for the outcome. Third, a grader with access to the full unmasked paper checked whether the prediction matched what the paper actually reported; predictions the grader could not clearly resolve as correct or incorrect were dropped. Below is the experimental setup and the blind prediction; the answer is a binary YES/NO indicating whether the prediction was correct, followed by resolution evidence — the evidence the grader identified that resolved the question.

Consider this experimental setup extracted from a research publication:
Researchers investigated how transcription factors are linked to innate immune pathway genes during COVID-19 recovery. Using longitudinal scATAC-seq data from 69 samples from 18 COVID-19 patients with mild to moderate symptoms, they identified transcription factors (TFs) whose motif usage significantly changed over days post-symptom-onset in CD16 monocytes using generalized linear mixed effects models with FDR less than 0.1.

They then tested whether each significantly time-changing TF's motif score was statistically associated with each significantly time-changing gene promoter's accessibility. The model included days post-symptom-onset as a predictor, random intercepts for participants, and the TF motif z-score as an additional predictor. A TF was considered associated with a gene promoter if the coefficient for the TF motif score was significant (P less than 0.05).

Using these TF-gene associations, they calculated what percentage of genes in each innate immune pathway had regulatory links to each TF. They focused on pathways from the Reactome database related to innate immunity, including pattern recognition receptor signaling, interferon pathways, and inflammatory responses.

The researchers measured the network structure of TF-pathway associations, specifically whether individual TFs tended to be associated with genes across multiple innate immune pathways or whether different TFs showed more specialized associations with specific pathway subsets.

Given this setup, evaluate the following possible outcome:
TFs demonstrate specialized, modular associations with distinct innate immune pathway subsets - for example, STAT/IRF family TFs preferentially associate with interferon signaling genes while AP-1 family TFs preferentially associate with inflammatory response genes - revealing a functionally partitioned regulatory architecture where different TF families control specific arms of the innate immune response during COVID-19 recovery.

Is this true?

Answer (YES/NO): NO